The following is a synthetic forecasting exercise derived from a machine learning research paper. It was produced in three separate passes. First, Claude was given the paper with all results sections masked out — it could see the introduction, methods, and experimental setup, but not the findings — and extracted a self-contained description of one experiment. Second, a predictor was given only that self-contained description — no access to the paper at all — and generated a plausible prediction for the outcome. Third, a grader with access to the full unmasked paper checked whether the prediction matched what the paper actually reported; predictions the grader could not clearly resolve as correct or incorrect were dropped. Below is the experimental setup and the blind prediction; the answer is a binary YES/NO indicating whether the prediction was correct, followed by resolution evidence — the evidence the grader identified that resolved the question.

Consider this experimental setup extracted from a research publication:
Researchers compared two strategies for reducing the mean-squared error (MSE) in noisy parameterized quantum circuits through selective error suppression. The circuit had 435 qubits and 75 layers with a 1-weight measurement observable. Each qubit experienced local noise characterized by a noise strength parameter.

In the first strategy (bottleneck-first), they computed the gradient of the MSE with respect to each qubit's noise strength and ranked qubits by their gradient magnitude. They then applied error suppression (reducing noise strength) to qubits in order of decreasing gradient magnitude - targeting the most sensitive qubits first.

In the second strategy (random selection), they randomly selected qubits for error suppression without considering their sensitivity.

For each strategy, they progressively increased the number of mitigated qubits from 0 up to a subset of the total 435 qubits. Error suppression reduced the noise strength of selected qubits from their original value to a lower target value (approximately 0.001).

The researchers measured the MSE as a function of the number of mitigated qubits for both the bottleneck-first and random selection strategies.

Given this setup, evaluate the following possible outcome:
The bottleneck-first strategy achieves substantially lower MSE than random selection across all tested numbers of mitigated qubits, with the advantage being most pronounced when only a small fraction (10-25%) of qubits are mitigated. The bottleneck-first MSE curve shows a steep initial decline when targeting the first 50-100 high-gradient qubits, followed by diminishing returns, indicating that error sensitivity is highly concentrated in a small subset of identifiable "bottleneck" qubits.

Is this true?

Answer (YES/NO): NO